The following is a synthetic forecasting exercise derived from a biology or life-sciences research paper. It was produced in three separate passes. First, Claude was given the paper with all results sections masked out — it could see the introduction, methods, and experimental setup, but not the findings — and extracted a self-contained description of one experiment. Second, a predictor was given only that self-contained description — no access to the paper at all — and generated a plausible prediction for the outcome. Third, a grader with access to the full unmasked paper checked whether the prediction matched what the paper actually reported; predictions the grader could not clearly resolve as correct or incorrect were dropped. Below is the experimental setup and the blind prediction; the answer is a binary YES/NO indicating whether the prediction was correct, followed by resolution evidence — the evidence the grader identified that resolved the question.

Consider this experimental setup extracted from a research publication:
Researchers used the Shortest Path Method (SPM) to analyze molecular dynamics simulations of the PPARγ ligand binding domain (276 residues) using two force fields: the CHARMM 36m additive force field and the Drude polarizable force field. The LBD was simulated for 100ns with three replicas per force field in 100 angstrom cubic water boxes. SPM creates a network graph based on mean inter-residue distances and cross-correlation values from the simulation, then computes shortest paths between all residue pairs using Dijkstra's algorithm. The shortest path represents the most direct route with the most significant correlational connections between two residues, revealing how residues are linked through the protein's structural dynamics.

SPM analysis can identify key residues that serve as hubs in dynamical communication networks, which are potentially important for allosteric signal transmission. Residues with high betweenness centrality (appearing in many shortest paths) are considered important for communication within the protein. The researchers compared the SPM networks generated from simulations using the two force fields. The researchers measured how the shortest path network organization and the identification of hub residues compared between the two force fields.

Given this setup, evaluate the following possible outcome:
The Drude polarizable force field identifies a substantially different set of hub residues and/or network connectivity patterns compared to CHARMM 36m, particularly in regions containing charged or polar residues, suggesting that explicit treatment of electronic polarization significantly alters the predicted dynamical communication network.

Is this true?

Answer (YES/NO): NO